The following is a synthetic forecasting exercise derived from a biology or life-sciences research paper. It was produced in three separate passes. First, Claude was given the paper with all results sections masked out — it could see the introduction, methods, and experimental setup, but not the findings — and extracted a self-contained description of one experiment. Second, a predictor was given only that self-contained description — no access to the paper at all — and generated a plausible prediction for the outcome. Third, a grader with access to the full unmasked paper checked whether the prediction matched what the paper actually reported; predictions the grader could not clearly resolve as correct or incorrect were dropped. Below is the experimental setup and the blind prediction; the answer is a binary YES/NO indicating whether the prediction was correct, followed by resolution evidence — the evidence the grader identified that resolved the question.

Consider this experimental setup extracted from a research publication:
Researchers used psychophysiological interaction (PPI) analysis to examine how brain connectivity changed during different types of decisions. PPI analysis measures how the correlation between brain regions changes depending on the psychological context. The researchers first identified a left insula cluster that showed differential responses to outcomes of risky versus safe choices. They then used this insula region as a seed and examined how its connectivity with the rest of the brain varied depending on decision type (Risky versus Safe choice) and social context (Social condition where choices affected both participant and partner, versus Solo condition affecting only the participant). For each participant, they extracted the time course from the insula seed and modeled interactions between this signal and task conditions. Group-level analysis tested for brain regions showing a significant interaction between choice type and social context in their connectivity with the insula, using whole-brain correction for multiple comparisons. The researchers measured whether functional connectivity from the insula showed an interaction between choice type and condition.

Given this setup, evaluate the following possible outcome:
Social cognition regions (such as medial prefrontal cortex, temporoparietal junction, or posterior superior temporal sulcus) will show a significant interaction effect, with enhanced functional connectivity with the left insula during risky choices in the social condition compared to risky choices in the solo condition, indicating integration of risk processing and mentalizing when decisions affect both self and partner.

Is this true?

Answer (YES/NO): NO